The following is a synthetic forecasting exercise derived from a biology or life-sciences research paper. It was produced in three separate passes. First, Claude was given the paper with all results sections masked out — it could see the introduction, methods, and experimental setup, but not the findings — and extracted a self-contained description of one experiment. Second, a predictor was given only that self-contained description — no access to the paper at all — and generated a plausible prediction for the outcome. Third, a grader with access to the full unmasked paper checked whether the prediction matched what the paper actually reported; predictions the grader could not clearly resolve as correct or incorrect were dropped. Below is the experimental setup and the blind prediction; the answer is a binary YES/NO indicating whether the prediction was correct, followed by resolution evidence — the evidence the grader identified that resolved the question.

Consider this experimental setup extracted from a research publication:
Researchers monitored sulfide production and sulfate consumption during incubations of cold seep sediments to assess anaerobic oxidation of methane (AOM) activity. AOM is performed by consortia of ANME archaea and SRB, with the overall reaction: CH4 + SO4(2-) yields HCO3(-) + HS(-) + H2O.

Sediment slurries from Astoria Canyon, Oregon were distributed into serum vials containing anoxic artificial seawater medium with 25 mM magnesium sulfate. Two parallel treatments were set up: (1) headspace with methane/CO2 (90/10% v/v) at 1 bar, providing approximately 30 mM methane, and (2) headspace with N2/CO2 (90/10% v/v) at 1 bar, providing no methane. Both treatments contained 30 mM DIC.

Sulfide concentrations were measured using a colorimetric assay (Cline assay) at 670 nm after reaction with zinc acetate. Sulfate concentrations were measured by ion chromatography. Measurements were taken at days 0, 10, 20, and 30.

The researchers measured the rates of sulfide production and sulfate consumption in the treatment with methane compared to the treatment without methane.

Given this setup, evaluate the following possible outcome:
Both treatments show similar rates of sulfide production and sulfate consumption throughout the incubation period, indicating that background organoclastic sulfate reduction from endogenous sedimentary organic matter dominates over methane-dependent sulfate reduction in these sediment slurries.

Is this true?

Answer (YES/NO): NO